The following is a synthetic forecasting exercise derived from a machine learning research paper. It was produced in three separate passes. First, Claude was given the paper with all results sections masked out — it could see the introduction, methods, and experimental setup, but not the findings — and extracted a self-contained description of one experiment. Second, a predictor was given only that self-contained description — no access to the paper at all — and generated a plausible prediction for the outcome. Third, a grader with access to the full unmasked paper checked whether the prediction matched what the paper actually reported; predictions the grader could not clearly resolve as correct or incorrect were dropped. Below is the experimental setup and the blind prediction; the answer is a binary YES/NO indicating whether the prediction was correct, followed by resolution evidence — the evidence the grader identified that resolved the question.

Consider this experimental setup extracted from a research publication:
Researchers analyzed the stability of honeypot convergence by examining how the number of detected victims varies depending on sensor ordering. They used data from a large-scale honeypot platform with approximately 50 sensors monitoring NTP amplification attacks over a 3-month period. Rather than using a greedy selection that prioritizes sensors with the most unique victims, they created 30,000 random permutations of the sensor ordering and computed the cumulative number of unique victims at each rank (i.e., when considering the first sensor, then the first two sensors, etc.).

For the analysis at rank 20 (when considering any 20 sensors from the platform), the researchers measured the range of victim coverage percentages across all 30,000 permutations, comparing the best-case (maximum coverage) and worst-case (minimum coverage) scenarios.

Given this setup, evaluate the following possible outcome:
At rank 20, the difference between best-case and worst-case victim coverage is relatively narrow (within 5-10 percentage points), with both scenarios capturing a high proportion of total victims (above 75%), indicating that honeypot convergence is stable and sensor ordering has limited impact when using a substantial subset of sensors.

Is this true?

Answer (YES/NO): NO